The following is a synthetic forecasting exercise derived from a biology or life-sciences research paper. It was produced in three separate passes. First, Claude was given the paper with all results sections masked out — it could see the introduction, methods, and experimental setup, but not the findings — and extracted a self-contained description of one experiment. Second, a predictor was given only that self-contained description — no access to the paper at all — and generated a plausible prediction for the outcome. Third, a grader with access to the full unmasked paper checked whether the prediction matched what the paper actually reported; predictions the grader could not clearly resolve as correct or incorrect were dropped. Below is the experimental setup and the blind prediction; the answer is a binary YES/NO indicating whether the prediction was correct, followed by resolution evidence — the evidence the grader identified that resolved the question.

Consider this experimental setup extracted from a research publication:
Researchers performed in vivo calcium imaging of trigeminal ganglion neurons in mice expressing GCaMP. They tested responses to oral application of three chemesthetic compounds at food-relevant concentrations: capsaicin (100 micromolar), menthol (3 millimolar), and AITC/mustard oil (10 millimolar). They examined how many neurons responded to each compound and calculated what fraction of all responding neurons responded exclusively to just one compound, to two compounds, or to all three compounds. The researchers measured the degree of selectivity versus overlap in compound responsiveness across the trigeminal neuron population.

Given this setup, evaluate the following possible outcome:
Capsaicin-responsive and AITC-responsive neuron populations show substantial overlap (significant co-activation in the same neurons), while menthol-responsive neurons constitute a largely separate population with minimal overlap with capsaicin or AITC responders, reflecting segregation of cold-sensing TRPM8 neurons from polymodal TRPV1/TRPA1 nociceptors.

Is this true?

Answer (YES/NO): NO